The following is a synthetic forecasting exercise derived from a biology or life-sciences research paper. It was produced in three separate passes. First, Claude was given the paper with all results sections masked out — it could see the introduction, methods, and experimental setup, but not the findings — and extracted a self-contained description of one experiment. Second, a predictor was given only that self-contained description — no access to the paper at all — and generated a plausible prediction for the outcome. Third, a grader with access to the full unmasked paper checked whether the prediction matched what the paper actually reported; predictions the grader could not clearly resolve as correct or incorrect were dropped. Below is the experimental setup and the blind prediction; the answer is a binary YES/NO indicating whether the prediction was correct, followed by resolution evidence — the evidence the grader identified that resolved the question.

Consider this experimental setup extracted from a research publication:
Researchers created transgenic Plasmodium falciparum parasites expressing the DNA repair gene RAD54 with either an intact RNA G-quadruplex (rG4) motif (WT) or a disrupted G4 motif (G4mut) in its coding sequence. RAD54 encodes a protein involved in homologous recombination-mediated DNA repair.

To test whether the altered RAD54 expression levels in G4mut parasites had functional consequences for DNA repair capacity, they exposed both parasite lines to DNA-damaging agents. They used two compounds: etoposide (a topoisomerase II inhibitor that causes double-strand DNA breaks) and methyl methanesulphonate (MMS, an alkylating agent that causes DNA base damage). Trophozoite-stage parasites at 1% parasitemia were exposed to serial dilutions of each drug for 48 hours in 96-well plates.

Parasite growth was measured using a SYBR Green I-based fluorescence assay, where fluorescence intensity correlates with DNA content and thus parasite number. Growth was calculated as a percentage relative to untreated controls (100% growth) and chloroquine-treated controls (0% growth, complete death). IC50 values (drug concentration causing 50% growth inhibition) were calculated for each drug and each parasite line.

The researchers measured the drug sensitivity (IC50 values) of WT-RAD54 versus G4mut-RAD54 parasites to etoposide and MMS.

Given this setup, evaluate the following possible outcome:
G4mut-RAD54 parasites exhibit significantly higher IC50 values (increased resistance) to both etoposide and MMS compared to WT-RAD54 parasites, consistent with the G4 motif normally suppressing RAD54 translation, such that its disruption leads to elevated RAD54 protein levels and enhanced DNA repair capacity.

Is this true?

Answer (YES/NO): NO